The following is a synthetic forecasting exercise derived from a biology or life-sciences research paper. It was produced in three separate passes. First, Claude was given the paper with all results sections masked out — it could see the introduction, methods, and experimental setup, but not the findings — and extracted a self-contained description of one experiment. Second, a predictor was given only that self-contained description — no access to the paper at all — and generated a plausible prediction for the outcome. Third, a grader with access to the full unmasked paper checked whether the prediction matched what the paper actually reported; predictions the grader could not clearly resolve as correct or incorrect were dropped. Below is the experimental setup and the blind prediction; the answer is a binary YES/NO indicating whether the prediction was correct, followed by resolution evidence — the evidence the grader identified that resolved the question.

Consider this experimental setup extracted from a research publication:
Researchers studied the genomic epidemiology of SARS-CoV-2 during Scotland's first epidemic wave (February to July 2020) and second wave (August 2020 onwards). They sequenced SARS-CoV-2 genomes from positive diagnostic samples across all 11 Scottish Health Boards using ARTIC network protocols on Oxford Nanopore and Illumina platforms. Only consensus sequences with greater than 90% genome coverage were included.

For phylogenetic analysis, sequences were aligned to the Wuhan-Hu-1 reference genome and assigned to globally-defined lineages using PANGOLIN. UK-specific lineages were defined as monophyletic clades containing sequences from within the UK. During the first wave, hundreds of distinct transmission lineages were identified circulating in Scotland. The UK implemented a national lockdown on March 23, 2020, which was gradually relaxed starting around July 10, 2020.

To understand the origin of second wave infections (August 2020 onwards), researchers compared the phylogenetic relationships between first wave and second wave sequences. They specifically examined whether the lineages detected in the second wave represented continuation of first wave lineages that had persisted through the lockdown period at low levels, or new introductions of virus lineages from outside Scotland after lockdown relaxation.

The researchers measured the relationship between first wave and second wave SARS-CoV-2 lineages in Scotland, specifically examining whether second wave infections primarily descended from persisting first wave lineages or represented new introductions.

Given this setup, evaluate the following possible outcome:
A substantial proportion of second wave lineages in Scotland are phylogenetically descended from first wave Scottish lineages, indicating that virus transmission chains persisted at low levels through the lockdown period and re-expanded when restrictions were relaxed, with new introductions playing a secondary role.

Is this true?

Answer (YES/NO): NO